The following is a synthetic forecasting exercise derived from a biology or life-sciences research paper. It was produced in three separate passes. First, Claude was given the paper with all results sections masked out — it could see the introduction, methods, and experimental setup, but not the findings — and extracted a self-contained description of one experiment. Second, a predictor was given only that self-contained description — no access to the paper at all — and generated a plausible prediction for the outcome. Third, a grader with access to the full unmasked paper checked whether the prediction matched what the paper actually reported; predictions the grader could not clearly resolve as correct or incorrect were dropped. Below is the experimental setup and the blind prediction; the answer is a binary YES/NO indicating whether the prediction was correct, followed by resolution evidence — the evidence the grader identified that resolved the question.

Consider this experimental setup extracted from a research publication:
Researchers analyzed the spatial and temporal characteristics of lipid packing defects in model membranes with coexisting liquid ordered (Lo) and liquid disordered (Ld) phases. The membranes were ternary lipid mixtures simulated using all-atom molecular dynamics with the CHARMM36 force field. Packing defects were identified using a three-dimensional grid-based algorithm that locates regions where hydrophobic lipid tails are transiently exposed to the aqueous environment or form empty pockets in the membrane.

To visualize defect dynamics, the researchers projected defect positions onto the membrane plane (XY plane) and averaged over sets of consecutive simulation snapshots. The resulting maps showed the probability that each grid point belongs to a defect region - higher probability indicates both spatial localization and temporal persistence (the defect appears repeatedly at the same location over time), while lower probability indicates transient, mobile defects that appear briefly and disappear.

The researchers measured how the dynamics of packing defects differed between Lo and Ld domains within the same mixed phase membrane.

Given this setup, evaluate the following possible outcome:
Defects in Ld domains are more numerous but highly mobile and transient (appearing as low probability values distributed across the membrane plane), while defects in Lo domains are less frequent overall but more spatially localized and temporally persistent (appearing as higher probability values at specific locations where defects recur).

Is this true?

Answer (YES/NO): YES